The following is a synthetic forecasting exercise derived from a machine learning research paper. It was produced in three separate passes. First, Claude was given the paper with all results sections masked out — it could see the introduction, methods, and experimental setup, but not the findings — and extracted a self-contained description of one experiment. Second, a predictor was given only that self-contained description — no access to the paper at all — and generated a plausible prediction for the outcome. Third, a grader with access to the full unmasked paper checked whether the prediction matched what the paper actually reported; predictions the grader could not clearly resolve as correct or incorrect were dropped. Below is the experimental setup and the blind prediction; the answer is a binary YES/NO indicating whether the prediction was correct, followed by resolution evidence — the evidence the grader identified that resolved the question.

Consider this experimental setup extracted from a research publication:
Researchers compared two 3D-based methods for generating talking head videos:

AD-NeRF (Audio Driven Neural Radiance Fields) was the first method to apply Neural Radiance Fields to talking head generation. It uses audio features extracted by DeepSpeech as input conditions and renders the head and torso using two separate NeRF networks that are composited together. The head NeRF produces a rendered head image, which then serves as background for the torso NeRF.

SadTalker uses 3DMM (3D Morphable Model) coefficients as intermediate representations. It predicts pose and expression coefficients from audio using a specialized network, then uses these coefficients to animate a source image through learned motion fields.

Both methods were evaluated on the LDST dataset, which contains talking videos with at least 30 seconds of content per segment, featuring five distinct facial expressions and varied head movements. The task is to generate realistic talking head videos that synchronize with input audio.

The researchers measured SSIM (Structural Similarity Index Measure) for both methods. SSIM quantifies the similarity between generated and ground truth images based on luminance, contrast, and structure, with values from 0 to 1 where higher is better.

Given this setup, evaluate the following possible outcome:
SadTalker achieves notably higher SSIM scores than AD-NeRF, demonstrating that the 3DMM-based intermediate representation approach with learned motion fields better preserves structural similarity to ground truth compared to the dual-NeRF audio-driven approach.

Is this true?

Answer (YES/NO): NO